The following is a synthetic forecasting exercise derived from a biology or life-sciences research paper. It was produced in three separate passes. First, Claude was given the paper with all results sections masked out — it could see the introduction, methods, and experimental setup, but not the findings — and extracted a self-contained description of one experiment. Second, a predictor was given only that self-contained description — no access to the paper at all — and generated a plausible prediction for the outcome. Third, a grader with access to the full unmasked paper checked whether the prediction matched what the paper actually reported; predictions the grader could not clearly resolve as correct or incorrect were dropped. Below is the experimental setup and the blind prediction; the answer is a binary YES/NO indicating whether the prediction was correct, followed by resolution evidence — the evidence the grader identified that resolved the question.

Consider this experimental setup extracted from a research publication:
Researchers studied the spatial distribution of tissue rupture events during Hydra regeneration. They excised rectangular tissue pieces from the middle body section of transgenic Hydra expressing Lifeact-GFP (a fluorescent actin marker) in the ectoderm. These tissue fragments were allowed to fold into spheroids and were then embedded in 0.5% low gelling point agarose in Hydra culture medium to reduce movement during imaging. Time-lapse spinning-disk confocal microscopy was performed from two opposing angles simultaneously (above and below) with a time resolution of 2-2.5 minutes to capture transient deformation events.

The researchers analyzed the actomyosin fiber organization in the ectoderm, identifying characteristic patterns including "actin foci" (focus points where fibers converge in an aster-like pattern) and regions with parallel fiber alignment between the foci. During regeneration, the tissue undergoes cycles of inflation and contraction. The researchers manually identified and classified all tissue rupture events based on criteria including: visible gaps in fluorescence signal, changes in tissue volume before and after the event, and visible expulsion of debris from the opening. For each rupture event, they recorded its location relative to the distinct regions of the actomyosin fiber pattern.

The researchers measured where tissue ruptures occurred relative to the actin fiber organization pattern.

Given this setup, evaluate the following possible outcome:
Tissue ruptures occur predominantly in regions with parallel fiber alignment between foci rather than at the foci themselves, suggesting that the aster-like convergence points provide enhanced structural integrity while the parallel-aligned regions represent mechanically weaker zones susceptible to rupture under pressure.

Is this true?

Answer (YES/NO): NO